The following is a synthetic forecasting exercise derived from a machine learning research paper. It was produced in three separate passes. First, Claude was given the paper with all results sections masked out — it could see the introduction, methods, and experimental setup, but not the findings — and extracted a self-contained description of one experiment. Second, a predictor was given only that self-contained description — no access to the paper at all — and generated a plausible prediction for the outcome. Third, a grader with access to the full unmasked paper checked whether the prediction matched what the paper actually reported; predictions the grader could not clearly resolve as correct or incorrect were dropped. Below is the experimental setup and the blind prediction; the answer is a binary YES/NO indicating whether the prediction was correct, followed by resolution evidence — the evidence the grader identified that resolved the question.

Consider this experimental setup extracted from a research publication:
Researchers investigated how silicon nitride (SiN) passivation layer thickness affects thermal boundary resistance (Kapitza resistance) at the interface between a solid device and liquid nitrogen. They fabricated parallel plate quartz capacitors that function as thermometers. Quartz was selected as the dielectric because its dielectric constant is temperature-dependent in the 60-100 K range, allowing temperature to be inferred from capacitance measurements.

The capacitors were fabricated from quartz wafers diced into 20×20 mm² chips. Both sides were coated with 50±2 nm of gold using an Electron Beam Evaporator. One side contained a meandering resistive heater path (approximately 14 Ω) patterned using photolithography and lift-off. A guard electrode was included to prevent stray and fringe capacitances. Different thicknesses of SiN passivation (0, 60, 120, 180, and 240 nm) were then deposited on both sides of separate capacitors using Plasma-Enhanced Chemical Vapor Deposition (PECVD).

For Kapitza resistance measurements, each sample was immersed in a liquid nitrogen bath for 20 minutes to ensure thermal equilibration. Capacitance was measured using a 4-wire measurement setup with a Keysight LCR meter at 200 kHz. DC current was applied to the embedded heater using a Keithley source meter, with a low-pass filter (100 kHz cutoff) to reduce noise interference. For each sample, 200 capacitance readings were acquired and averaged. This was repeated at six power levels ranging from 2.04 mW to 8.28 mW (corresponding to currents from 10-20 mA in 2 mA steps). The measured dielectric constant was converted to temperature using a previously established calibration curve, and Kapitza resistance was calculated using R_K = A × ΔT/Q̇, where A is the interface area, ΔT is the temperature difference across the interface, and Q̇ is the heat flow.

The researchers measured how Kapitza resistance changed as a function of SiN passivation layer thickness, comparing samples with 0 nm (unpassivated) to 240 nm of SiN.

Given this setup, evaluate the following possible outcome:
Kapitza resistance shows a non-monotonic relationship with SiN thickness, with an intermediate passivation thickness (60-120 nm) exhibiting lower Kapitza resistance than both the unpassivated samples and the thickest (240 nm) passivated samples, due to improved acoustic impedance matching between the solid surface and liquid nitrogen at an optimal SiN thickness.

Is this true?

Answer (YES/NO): NO